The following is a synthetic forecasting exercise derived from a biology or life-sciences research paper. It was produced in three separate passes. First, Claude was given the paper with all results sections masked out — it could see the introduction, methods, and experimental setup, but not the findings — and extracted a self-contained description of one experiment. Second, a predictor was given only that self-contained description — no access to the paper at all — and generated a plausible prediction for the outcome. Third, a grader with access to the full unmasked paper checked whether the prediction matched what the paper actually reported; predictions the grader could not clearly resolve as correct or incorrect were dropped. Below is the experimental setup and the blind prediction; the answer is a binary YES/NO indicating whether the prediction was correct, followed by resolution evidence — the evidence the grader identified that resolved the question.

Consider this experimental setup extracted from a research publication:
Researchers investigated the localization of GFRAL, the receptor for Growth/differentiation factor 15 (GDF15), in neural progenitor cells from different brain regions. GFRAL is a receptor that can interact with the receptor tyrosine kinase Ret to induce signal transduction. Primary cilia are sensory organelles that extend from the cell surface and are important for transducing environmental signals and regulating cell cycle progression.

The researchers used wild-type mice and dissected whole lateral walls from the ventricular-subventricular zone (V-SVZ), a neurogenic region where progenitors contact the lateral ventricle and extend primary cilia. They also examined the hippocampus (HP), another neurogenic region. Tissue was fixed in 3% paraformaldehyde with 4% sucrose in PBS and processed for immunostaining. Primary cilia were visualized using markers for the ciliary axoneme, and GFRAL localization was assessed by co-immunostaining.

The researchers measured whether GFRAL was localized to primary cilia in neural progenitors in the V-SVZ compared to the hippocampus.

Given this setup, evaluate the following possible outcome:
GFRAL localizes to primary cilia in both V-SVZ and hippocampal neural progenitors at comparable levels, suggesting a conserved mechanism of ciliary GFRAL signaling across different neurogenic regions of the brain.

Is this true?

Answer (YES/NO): NO